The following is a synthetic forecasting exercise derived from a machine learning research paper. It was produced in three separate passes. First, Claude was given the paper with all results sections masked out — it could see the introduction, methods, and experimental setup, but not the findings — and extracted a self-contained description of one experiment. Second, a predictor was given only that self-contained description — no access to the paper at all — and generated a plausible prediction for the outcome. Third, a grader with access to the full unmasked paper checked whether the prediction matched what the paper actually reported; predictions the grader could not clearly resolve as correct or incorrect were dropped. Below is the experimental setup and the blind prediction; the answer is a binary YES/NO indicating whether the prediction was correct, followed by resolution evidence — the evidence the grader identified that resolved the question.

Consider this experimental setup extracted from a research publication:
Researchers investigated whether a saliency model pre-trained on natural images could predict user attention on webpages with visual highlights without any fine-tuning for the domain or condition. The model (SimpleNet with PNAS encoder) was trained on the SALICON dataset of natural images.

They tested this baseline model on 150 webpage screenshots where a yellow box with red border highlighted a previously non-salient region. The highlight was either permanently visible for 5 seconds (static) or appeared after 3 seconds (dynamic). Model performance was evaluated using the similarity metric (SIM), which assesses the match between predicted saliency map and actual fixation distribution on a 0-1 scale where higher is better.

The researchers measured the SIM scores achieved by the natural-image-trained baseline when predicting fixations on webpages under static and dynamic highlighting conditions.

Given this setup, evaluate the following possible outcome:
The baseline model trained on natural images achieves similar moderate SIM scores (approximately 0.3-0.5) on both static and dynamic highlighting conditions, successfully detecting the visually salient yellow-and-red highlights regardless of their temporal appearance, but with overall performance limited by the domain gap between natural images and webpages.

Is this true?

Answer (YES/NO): NO